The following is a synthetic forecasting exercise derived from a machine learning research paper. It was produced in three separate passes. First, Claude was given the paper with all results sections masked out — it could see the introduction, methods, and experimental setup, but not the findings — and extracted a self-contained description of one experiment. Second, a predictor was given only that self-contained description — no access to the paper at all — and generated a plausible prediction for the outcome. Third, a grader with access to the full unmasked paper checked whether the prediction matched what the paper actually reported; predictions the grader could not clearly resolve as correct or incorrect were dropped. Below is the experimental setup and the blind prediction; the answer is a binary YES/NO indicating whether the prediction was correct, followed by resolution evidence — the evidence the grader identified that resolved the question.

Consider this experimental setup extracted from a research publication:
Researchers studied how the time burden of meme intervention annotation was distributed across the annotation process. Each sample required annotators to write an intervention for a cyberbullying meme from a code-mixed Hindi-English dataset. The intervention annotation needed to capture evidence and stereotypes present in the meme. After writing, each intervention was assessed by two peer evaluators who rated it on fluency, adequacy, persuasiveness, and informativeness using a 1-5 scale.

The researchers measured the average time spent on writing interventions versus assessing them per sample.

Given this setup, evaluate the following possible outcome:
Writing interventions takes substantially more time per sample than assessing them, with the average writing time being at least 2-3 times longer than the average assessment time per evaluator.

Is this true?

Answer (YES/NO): YES